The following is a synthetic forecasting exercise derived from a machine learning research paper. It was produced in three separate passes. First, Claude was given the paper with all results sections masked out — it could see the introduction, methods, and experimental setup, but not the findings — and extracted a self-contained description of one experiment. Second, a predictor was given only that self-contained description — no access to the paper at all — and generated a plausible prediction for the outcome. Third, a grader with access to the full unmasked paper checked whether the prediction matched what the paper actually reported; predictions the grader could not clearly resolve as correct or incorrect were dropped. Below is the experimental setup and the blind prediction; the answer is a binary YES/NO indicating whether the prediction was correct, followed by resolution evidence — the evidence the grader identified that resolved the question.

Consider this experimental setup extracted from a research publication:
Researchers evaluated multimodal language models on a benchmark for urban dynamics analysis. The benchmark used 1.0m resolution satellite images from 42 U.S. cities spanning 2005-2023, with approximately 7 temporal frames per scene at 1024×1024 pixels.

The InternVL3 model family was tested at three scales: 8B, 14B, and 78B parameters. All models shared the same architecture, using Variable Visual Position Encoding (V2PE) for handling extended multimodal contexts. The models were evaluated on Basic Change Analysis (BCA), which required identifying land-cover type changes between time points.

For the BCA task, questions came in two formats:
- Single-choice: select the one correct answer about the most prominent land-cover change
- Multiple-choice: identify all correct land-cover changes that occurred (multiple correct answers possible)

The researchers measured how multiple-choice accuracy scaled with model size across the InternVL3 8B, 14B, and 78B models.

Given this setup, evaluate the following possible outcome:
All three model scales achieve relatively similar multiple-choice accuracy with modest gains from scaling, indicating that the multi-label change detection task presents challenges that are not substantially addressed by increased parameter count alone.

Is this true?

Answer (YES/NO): NO